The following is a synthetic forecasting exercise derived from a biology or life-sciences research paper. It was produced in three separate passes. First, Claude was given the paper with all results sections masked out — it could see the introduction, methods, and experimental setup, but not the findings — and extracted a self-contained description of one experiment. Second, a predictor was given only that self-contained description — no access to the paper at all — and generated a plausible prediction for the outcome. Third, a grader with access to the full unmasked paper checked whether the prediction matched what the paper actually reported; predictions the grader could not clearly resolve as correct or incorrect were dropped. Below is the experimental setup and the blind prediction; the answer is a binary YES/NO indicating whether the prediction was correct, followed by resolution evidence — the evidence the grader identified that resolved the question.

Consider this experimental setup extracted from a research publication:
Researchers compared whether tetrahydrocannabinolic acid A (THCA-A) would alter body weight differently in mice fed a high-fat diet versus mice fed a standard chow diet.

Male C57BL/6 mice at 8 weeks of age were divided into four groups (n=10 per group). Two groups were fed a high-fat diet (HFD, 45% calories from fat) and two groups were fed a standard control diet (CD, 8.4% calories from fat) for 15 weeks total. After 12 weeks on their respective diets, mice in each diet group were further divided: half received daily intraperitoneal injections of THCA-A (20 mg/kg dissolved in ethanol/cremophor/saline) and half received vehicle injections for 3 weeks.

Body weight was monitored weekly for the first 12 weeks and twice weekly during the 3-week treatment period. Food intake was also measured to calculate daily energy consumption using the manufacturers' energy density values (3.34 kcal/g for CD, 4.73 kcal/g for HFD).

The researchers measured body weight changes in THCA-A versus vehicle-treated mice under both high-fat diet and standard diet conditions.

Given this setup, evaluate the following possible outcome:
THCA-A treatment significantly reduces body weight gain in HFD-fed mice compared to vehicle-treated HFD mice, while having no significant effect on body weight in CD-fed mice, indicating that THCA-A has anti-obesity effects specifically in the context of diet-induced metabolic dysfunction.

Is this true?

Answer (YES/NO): NO